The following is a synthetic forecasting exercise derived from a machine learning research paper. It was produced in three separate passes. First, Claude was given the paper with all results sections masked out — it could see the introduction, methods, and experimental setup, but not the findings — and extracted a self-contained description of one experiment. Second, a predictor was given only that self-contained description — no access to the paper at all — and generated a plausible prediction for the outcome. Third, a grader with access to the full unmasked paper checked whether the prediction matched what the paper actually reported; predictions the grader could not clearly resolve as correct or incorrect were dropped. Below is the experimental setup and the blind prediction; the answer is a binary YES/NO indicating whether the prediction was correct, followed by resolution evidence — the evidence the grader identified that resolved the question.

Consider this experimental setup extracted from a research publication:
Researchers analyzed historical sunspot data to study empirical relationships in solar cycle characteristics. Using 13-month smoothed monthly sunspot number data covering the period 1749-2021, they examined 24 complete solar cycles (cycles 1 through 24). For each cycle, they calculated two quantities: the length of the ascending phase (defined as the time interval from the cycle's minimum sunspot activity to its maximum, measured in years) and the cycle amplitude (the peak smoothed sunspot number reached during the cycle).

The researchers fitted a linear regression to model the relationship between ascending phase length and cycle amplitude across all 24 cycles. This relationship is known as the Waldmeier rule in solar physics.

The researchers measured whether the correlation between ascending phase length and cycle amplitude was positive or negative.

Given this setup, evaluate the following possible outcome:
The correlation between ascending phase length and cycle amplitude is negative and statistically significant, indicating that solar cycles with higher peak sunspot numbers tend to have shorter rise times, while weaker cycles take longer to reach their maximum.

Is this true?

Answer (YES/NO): YES